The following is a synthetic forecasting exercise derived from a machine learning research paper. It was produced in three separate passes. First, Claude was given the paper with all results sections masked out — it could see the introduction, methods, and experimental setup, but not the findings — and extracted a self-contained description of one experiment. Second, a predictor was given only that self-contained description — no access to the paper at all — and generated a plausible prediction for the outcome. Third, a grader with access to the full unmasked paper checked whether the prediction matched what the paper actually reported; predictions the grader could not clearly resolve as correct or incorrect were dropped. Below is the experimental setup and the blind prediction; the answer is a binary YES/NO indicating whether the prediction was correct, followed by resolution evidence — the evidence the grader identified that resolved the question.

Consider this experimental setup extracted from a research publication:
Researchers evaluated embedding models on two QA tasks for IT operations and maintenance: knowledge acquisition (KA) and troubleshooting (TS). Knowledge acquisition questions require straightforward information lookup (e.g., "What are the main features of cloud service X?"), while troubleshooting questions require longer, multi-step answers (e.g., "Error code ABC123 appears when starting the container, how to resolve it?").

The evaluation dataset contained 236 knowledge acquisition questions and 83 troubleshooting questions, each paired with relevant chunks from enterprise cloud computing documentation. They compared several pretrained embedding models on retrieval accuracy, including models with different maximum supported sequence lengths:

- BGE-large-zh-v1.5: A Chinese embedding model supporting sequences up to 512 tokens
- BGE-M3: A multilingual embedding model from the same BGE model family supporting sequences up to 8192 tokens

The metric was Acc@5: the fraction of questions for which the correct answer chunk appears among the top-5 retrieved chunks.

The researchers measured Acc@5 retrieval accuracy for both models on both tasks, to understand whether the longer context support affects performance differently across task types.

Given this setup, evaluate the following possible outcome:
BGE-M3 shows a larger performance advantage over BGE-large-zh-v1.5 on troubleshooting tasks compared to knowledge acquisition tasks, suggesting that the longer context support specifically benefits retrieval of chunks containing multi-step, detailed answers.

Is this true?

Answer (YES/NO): NO